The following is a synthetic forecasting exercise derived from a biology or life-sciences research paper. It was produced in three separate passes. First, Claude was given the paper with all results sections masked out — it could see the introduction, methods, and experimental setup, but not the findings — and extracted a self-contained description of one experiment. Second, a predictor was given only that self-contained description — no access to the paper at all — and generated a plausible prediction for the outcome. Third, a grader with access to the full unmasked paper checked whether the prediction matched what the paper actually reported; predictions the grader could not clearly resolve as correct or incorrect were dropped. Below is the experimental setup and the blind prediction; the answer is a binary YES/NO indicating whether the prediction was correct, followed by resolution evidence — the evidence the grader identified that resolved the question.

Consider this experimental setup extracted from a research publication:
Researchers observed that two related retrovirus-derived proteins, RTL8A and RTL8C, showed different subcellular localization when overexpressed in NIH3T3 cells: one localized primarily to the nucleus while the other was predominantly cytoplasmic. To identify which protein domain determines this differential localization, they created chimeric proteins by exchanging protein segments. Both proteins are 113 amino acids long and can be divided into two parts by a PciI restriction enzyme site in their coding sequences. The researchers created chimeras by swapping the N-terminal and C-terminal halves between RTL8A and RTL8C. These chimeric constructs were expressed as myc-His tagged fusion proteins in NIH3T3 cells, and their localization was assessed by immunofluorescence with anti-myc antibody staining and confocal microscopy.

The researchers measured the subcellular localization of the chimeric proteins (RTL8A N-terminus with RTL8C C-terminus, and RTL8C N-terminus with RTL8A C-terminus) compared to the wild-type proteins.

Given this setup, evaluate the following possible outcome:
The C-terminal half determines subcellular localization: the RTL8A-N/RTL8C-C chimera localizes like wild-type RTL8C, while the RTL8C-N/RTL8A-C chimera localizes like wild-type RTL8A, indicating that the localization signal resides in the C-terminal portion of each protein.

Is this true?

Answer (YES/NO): NO